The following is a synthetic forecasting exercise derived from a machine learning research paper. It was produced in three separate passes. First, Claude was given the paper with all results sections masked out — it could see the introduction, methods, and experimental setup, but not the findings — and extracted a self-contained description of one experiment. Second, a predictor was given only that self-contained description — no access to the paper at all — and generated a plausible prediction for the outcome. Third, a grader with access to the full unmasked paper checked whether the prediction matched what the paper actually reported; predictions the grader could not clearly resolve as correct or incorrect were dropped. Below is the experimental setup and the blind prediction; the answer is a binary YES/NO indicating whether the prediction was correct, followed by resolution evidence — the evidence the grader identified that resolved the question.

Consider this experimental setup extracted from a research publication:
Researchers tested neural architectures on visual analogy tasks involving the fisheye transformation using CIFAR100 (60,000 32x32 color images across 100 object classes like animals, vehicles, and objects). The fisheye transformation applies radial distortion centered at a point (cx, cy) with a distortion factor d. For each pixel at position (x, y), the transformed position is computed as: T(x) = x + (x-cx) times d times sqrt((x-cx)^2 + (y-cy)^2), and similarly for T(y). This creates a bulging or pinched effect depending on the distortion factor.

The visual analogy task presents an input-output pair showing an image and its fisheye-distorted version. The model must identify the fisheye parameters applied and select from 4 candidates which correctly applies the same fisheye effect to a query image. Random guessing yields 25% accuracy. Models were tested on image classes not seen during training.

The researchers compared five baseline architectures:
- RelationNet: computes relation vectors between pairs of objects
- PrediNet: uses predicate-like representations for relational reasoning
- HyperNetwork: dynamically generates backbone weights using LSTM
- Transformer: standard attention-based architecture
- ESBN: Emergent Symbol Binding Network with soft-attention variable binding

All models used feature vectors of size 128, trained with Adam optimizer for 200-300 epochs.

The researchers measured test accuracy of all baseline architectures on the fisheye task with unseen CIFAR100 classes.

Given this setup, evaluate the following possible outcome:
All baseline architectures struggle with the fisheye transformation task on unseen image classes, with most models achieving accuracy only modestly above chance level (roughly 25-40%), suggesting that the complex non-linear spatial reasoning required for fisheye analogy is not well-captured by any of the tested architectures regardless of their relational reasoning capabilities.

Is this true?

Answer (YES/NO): NO